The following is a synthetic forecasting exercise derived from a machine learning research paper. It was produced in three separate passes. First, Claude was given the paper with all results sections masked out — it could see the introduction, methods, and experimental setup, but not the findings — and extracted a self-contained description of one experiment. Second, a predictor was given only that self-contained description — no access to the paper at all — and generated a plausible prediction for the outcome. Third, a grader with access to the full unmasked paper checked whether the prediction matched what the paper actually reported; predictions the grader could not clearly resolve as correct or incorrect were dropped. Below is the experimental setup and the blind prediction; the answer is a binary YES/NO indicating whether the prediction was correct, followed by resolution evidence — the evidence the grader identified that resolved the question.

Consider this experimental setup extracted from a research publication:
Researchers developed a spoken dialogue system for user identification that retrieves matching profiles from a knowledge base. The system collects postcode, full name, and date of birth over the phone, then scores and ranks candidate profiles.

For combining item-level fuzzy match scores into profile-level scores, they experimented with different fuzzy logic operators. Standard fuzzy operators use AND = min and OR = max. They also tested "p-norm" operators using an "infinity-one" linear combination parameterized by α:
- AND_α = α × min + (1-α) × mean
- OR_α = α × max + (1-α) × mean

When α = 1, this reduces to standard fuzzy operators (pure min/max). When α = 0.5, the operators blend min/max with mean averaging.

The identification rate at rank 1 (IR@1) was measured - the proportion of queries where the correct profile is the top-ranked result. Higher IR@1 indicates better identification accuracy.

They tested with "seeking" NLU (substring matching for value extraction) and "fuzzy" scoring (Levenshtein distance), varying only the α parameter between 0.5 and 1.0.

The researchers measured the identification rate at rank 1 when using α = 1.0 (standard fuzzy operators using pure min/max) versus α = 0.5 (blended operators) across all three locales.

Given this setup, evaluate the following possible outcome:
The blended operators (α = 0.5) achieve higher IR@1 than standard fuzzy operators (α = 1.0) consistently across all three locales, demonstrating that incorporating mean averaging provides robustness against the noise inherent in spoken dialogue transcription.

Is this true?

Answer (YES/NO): NO